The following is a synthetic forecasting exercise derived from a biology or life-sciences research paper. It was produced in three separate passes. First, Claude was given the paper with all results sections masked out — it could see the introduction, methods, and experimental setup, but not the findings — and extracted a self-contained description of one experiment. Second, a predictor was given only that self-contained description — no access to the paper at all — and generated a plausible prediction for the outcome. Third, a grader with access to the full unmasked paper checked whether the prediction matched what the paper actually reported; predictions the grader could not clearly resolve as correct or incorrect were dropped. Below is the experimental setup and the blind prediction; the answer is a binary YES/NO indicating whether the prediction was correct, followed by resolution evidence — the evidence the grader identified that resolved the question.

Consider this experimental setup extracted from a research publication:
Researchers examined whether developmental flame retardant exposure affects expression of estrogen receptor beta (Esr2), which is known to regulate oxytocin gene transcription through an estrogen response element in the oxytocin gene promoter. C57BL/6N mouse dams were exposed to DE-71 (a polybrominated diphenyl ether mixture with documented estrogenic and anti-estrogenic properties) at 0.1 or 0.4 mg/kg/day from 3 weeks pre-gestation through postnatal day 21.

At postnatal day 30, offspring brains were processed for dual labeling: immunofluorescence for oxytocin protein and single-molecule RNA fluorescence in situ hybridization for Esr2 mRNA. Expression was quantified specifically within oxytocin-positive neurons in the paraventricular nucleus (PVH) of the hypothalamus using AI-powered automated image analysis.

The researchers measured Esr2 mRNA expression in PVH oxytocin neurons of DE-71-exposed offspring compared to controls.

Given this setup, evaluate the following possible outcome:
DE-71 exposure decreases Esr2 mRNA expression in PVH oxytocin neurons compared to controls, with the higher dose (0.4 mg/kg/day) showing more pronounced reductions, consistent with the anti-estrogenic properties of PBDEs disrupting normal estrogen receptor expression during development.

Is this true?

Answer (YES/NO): NO